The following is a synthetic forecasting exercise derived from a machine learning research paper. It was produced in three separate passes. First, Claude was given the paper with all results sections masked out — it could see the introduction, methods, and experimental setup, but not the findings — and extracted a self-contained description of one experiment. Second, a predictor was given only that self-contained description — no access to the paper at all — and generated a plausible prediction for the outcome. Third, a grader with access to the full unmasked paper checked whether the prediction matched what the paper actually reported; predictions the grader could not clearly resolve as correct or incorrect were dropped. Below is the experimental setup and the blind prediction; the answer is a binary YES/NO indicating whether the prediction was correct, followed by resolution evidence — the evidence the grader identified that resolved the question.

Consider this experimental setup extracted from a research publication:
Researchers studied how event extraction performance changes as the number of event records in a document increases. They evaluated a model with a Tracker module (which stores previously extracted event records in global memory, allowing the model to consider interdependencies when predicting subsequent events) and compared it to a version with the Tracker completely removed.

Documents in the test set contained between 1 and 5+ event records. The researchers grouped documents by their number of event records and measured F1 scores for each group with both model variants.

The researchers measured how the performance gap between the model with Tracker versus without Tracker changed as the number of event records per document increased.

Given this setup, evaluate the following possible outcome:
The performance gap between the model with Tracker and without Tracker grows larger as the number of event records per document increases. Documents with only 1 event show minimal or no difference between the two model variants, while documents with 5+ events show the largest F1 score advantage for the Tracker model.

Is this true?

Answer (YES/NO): NO